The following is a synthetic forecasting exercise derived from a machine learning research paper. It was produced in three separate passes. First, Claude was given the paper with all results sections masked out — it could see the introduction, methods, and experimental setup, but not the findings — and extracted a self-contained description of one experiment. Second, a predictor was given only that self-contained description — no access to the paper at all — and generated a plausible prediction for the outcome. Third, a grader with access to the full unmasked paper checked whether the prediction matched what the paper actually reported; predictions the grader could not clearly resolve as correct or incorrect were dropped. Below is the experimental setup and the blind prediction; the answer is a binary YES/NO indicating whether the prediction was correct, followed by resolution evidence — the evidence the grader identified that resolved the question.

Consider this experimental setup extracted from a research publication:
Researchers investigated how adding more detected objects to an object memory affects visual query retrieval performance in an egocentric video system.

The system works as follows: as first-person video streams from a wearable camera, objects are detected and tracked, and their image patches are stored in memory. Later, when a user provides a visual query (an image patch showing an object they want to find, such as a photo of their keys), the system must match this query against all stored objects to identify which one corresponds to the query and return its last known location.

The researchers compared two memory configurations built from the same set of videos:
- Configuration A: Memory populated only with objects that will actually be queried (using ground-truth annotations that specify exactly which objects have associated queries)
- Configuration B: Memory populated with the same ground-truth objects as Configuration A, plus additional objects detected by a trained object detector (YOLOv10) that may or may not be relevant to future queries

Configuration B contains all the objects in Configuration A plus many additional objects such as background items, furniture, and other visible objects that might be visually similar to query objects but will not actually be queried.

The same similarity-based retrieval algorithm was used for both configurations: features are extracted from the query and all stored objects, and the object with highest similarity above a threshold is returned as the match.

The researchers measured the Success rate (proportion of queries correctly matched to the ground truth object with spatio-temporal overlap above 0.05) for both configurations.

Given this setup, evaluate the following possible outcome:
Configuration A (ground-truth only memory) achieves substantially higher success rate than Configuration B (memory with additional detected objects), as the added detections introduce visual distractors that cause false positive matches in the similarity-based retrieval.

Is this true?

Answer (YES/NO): YES